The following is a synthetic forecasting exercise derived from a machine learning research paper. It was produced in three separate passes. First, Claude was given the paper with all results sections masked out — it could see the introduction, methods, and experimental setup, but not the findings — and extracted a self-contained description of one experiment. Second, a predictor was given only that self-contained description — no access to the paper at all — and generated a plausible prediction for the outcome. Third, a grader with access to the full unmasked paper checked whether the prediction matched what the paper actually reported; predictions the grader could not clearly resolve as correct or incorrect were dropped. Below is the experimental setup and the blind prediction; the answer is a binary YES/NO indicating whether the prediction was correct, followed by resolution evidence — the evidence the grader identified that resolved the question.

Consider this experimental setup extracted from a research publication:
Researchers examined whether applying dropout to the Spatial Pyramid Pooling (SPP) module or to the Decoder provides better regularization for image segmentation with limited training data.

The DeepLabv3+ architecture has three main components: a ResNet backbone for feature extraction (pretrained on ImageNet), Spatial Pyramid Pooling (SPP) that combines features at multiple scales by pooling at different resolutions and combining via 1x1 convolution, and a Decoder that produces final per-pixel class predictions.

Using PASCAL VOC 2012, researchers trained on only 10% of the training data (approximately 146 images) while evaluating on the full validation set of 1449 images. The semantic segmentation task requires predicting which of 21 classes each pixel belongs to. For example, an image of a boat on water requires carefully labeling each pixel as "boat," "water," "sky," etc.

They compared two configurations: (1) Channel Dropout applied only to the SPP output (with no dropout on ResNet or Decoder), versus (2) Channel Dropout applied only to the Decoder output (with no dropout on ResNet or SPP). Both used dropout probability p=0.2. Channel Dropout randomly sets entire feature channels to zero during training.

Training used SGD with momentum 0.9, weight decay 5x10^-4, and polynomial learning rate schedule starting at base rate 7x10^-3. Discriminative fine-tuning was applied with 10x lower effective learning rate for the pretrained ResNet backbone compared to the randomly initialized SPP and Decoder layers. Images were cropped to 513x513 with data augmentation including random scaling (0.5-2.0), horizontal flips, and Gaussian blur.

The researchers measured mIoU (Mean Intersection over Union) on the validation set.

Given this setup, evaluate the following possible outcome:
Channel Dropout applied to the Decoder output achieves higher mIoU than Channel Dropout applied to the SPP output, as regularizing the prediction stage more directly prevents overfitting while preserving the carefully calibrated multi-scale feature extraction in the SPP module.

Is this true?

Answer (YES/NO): NO